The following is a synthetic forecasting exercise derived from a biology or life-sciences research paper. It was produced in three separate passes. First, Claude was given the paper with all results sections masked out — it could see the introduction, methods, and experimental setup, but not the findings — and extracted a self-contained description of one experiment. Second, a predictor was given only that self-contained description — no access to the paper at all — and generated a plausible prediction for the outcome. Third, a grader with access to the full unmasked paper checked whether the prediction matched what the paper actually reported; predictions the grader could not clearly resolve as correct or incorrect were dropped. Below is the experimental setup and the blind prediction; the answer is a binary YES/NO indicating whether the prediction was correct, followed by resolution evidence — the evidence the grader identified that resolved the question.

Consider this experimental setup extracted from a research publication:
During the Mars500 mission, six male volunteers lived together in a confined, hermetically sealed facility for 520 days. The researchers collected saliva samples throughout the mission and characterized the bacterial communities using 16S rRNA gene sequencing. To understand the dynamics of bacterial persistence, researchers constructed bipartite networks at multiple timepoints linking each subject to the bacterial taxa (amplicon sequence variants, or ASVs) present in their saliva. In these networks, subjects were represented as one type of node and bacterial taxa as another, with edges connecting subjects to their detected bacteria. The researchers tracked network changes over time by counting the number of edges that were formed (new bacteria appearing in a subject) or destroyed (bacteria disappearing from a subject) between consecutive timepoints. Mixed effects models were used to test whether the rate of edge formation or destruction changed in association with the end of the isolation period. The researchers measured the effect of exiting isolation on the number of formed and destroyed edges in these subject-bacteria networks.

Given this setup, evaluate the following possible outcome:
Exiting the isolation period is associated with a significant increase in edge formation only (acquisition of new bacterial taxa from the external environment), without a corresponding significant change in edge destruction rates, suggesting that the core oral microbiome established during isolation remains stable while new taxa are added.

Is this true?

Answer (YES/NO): YES